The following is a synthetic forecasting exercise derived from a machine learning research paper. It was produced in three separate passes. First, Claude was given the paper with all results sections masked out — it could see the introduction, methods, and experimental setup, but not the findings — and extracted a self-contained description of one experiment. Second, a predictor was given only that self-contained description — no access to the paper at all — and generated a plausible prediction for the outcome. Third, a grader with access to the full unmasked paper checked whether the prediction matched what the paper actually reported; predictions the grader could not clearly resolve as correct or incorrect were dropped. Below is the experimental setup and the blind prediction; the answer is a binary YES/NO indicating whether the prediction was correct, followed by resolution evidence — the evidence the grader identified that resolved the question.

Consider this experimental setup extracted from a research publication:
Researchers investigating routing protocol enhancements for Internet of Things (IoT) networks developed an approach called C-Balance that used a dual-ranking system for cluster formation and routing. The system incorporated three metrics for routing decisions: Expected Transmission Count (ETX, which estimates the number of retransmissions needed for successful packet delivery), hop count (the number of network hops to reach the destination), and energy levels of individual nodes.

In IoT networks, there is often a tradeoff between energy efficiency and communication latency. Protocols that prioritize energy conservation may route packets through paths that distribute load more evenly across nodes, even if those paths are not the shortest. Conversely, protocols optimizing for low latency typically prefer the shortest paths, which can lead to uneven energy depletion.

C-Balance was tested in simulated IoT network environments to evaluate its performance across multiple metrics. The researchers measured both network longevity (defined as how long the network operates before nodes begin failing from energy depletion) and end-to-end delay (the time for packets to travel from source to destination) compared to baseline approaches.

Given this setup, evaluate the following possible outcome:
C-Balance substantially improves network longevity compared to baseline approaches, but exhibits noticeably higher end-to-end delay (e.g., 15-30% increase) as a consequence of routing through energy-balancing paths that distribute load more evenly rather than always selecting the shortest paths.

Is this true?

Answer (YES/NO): YES